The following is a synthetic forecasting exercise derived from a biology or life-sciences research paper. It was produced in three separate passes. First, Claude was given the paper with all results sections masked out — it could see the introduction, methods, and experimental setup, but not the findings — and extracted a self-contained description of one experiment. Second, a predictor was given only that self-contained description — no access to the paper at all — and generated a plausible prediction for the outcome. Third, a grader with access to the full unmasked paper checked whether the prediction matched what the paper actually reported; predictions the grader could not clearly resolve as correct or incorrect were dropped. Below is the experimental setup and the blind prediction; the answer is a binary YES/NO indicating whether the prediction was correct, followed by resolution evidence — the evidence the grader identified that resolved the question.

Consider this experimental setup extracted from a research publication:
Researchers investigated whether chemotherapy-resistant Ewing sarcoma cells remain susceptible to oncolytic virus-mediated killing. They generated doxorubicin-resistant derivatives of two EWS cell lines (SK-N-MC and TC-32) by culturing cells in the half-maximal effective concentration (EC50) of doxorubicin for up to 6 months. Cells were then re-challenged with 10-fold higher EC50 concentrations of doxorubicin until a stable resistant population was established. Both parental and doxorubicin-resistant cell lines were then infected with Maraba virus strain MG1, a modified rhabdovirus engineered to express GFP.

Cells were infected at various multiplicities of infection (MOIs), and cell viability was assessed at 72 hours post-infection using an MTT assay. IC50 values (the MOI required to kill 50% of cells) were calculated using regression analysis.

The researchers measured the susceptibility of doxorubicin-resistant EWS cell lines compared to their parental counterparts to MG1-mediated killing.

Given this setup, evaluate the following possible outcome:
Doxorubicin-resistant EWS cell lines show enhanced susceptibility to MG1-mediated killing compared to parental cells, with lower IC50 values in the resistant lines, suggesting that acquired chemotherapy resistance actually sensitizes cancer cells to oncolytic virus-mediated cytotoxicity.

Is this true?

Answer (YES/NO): NO